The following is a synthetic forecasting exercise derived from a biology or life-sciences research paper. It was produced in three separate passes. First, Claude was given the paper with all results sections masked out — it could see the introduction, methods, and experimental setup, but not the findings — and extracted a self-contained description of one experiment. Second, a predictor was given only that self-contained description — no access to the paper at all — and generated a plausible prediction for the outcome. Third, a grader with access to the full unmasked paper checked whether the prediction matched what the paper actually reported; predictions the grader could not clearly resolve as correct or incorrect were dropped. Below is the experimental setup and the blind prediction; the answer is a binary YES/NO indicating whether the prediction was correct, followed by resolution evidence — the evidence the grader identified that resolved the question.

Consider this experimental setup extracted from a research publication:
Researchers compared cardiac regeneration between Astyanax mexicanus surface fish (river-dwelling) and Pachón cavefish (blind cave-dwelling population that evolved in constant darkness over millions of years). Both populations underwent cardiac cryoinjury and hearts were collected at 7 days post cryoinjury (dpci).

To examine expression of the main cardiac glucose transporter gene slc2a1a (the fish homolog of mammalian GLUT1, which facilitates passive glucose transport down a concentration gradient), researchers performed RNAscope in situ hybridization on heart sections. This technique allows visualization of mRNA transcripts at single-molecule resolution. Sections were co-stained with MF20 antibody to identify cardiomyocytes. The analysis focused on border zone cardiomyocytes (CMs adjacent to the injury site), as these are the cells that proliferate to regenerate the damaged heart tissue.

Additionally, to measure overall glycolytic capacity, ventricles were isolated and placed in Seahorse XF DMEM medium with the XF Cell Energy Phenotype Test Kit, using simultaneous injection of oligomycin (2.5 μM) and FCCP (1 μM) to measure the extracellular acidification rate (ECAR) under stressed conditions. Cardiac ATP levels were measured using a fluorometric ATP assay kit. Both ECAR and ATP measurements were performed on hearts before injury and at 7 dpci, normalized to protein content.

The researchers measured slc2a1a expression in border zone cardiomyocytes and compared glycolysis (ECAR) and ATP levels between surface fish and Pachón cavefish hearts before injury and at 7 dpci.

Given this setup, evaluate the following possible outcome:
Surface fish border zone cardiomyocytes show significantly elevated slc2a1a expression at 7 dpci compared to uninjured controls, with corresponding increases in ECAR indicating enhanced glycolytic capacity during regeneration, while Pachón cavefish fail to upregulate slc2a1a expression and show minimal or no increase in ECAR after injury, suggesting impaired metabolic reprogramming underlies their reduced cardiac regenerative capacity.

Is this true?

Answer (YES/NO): NO